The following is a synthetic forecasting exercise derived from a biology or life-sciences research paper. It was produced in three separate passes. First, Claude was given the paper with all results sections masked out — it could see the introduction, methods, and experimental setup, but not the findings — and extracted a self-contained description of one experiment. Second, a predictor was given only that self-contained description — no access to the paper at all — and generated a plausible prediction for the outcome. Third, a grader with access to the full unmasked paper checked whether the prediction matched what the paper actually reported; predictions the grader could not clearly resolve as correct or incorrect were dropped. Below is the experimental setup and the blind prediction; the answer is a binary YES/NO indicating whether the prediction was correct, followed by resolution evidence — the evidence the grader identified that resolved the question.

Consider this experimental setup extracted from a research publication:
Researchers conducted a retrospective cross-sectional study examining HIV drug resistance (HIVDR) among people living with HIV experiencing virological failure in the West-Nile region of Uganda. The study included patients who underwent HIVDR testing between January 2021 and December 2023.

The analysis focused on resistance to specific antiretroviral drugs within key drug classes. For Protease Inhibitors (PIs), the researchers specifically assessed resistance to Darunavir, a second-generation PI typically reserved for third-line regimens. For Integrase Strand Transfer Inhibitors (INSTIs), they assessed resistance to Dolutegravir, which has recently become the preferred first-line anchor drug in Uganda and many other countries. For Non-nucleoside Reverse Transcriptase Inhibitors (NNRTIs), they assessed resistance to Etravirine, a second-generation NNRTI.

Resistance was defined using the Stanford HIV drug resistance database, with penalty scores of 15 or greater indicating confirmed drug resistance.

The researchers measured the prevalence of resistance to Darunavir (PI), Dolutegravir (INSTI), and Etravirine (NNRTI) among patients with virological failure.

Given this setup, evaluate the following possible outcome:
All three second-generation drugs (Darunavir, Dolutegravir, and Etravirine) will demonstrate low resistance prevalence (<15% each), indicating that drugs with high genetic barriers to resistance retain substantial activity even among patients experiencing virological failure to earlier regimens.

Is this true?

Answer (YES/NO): NO